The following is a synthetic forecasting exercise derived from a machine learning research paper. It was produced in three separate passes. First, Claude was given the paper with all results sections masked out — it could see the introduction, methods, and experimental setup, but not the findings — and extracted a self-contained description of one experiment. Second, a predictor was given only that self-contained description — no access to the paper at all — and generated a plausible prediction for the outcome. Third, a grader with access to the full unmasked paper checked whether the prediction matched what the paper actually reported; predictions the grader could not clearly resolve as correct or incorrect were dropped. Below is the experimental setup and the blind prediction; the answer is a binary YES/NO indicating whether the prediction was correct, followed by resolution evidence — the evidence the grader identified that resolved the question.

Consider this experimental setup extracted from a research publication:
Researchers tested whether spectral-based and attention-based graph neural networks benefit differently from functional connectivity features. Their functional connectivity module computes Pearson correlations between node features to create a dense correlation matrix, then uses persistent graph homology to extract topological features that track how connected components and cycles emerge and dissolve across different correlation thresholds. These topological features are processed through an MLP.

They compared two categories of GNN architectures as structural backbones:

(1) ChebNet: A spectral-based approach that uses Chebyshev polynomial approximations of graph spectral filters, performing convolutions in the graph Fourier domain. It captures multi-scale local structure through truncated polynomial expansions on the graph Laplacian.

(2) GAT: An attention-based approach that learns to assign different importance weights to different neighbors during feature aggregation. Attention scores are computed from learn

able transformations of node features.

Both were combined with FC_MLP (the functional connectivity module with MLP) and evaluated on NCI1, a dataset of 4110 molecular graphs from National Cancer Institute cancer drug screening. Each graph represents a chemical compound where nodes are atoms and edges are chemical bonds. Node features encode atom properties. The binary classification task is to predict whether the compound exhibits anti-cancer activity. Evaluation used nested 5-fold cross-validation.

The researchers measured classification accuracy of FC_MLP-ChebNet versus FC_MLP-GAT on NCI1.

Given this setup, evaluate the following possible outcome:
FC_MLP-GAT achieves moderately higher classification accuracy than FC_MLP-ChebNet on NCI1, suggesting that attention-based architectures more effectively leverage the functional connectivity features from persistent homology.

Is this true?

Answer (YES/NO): NO